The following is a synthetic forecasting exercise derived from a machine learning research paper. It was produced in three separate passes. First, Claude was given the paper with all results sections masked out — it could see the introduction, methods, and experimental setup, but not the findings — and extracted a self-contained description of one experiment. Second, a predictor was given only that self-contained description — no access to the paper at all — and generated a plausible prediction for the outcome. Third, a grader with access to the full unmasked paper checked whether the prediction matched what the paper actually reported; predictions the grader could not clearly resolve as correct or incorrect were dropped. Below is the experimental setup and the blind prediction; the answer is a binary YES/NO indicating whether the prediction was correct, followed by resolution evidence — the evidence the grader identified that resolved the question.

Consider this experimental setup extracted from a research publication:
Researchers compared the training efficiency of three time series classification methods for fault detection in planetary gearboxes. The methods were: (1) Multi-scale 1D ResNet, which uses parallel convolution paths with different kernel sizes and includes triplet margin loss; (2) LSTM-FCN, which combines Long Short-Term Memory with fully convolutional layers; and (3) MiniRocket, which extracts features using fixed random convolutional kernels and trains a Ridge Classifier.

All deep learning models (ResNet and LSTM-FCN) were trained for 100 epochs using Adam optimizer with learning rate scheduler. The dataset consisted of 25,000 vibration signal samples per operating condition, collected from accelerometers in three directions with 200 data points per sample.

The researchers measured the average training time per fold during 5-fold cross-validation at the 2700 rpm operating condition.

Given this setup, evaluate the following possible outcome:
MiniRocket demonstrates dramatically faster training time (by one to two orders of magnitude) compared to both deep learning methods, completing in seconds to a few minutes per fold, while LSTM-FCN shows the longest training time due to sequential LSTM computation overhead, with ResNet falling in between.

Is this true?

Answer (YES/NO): NO